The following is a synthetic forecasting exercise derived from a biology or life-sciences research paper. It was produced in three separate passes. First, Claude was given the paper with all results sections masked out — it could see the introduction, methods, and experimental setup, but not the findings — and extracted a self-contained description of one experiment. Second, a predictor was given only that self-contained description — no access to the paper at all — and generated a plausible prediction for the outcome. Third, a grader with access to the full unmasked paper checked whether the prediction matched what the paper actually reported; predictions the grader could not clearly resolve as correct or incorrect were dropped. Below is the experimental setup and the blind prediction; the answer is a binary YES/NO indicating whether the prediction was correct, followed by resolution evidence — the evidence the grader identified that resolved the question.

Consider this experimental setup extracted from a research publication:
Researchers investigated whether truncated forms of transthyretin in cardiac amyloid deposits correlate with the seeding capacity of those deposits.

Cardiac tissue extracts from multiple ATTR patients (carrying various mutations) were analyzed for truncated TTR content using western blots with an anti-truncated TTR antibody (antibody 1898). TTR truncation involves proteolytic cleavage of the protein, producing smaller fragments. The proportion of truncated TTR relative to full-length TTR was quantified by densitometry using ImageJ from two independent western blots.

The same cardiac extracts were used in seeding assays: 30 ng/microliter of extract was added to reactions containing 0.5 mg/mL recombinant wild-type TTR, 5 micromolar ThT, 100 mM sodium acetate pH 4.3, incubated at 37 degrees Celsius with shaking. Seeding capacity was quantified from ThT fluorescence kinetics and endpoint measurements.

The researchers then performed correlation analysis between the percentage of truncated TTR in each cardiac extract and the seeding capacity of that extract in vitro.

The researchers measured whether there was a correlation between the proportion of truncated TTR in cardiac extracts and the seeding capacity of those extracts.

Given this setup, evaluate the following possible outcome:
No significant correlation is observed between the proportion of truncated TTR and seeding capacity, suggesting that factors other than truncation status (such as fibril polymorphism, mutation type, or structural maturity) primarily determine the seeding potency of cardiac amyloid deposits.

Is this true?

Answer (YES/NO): NO